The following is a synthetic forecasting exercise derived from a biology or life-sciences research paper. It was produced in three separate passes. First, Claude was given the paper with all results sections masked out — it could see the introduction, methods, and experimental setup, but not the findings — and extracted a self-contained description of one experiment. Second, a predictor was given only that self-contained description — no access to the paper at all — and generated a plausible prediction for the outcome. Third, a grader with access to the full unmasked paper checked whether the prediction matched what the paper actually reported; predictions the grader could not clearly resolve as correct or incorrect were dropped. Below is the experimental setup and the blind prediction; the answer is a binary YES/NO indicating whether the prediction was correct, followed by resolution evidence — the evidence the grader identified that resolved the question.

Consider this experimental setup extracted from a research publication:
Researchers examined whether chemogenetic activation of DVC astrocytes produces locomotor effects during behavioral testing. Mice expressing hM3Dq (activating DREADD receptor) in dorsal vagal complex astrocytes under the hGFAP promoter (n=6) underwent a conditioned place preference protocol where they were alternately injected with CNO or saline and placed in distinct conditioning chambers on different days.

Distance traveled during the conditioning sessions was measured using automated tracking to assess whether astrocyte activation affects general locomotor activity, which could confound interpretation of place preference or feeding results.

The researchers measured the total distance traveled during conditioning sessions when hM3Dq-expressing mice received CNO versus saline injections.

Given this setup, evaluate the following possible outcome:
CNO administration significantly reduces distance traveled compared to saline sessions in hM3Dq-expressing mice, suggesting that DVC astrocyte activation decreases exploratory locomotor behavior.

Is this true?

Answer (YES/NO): NO